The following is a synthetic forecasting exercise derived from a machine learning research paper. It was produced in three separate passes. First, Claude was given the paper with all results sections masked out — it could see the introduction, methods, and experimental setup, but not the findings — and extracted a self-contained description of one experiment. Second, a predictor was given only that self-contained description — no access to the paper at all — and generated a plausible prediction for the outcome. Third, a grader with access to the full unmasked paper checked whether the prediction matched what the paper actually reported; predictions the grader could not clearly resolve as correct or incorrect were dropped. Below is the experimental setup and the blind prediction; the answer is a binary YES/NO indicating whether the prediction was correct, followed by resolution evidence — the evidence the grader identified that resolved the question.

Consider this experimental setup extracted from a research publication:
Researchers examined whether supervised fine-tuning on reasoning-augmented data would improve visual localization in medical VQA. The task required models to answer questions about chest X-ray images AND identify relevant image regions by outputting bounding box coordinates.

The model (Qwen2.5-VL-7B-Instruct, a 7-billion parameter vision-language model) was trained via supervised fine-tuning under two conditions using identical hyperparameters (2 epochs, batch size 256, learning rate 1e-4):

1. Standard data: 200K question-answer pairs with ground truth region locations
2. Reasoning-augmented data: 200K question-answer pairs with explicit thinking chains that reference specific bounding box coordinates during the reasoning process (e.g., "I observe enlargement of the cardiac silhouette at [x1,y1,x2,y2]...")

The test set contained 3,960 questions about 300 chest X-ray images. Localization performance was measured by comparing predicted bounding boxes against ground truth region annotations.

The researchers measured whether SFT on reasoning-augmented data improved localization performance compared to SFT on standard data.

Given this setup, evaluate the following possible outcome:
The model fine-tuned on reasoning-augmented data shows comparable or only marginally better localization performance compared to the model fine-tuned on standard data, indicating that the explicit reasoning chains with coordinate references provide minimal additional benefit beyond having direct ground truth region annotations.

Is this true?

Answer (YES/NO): YES